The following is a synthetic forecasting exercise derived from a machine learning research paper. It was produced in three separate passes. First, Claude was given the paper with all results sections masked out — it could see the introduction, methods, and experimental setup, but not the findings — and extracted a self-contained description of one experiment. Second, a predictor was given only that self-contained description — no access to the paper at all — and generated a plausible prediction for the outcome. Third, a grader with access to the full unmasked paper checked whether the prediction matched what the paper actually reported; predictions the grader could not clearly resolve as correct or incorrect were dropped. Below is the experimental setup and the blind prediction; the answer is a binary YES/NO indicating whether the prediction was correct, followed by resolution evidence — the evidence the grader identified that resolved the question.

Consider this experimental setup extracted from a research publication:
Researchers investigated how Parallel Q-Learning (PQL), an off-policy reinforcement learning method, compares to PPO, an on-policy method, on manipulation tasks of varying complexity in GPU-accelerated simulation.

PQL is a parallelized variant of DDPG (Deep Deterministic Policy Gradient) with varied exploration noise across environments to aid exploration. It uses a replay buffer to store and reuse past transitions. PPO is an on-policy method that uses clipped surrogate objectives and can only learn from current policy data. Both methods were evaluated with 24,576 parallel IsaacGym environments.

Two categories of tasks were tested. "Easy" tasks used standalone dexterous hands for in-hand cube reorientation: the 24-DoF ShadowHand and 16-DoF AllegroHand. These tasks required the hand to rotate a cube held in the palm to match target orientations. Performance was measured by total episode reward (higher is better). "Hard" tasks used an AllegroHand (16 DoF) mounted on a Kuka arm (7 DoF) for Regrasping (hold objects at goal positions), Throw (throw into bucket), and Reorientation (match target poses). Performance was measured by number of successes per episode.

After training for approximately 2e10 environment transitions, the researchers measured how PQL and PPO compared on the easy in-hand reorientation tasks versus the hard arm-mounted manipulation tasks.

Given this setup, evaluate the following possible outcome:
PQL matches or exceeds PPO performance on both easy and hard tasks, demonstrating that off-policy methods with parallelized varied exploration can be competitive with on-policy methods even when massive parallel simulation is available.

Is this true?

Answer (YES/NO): NO